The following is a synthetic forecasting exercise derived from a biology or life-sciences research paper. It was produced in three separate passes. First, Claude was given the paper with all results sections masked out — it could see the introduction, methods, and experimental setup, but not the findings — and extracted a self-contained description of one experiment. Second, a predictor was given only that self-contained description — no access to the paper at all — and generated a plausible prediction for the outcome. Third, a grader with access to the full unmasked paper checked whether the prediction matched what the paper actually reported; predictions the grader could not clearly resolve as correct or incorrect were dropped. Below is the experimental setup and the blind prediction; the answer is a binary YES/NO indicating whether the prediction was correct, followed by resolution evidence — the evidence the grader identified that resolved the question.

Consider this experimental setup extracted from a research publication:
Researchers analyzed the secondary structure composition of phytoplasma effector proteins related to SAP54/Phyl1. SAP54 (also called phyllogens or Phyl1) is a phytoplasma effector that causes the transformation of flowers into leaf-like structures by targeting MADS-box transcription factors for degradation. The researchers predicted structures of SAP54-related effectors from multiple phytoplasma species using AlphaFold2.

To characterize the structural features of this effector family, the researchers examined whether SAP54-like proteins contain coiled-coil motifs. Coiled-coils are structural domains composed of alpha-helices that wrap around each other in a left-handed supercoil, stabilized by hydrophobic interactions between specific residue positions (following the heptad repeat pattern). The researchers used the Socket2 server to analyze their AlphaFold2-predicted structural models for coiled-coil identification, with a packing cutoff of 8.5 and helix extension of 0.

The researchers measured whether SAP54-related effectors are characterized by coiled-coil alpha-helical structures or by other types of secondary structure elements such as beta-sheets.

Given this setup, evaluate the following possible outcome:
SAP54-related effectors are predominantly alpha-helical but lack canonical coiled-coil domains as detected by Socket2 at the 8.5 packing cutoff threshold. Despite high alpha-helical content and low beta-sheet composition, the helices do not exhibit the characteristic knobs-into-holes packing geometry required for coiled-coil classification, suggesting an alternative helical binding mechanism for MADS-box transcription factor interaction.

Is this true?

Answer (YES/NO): NO